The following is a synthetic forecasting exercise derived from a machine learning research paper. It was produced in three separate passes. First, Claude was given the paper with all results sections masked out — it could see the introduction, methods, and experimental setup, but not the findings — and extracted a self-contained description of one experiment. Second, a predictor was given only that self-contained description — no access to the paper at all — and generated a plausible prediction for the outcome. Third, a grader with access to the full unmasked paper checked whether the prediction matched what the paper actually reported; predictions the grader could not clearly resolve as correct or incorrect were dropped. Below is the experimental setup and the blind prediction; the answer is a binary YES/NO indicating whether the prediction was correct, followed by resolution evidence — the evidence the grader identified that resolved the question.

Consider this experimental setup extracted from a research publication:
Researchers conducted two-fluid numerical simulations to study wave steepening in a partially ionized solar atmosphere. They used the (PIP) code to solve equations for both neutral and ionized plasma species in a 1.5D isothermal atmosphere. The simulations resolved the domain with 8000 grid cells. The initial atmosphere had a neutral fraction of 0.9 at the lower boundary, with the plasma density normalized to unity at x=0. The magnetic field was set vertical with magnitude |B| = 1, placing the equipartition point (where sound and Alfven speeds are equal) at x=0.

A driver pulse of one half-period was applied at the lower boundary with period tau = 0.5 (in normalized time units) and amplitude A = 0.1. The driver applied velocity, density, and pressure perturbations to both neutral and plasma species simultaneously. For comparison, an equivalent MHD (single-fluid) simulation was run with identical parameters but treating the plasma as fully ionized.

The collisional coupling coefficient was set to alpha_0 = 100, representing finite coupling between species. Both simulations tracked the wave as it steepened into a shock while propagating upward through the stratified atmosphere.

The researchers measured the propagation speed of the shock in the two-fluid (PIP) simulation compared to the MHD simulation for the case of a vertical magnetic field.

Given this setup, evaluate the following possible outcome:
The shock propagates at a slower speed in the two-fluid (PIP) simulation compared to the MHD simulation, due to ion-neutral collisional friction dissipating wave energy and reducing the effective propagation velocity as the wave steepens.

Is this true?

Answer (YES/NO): NO